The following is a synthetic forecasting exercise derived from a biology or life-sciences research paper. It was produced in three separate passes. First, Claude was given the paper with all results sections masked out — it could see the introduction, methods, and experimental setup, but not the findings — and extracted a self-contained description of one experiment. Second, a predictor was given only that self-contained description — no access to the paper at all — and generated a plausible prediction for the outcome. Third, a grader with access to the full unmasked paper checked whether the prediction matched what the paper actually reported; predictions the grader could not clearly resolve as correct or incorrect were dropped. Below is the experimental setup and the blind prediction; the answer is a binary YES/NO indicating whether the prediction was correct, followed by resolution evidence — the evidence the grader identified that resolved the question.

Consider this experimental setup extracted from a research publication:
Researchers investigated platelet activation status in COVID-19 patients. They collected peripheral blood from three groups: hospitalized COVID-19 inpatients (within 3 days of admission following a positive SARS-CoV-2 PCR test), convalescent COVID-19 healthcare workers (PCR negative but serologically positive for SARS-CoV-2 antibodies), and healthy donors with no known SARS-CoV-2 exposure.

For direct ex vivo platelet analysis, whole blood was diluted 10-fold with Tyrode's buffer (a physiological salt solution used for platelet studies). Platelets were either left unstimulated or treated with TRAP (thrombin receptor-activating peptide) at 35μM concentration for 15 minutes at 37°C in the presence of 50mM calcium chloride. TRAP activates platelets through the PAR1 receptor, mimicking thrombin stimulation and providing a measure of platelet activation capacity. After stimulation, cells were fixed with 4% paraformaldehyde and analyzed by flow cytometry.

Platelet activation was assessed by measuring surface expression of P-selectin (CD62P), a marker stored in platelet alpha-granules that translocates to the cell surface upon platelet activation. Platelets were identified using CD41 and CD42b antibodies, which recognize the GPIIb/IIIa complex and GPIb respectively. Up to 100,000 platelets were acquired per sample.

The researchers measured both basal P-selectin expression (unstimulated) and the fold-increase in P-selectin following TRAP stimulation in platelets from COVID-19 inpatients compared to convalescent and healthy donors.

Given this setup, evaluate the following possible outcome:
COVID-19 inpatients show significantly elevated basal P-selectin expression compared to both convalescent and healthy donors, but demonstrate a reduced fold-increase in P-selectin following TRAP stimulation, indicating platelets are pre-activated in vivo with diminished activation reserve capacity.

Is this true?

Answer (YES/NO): YES